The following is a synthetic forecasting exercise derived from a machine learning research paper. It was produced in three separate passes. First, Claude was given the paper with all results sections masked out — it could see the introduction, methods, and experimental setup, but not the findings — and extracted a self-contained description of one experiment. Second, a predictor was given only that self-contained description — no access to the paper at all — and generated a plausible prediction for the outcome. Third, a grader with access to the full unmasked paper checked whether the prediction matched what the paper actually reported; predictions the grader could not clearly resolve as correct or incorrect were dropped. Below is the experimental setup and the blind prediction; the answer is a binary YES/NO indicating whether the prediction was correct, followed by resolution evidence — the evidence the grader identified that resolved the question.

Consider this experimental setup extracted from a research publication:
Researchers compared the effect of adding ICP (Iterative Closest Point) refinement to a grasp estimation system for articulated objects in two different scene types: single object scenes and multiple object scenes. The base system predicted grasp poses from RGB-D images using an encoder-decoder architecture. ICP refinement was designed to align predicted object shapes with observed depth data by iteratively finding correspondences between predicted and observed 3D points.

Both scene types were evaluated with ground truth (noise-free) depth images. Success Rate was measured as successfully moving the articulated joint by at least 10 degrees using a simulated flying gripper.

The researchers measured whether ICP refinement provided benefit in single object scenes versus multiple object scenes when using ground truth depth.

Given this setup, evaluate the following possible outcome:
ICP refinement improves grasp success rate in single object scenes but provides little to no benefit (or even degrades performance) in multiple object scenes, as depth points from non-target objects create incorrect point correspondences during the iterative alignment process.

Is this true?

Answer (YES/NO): NO